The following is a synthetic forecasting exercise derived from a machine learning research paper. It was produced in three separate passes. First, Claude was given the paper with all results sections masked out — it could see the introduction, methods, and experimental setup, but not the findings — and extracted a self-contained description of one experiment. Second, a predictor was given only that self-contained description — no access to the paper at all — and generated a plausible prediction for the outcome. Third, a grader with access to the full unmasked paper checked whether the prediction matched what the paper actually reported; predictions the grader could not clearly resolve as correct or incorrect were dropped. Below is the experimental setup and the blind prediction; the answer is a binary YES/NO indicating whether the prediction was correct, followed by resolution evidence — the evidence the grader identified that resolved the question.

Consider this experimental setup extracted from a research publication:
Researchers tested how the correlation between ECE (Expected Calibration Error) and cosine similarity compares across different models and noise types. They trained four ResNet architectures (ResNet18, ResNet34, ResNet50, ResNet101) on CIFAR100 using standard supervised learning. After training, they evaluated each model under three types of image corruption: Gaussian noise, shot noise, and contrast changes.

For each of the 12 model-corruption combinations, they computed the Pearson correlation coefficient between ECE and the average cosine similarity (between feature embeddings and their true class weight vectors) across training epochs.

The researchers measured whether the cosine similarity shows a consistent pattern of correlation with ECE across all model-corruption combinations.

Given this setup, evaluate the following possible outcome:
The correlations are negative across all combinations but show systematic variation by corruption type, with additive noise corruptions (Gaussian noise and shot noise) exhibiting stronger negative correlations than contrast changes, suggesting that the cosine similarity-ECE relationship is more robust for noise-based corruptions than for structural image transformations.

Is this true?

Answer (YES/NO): NO